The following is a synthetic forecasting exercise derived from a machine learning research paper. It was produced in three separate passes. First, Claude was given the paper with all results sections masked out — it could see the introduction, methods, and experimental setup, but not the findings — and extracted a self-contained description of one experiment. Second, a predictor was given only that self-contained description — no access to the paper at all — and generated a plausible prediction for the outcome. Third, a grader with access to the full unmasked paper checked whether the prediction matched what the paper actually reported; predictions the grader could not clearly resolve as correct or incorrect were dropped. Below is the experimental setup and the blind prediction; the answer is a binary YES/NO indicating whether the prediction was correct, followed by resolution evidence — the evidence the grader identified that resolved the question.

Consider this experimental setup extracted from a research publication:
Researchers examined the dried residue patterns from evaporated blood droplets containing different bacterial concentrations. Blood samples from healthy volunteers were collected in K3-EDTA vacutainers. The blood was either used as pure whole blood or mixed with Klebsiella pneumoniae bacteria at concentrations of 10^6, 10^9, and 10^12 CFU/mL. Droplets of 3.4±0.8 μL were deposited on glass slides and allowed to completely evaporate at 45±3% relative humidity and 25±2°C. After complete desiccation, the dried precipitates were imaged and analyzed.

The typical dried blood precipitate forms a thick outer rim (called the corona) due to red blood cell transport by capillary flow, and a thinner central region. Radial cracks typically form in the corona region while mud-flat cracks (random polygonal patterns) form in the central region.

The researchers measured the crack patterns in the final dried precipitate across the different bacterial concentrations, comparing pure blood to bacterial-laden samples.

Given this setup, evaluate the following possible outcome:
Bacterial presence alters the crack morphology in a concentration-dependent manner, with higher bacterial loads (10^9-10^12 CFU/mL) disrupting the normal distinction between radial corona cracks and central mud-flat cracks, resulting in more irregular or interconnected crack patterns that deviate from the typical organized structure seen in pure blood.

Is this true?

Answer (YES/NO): NO